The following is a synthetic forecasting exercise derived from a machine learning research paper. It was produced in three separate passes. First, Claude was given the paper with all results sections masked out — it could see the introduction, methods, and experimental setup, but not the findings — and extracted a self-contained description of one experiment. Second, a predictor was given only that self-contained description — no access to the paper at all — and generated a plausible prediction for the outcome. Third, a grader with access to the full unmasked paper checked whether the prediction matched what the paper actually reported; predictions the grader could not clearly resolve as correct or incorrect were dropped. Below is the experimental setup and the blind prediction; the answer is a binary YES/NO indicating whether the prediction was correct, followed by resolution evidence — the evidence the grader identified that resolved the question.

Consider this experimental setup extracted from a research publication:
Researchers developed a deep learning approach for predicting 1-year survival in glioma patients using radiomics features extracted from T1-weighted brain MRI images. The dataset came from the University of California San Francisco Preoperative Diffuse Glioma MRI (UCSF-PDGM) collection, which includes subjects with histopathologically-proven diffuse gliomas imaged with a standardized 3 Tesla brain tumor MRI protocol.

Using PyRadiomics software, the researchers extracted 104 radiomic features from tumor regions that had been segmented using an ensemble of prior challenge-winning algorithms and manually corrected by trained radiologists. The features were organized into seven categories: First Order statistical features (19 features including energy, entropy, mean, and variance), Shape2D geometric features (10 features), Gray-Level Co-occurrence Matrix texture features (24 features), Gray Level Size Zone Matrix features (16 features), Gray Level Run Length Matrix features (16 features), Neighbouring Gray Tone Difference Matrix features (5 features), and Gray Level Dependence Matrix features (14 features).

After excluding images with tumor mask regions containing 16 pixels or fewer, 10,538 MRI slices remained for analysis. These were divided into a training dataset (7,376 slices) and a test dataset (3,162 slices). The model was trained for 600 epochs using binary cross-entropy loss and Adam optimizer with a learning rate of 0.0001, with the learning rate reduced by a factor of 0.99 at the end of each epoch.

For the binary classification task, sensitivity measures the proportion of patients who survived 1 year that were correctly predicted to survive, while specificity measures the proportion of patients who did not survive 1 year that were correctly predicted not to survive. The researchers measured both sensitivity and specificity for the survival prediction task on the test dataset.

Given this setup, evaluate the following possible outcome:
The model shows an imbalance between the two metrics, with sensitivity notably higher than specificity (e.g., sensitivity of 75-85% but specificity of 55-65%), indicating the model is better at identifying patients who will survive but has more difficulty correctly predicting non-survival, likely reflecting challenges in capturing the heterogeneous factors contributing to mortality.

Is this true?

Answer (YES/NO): NO